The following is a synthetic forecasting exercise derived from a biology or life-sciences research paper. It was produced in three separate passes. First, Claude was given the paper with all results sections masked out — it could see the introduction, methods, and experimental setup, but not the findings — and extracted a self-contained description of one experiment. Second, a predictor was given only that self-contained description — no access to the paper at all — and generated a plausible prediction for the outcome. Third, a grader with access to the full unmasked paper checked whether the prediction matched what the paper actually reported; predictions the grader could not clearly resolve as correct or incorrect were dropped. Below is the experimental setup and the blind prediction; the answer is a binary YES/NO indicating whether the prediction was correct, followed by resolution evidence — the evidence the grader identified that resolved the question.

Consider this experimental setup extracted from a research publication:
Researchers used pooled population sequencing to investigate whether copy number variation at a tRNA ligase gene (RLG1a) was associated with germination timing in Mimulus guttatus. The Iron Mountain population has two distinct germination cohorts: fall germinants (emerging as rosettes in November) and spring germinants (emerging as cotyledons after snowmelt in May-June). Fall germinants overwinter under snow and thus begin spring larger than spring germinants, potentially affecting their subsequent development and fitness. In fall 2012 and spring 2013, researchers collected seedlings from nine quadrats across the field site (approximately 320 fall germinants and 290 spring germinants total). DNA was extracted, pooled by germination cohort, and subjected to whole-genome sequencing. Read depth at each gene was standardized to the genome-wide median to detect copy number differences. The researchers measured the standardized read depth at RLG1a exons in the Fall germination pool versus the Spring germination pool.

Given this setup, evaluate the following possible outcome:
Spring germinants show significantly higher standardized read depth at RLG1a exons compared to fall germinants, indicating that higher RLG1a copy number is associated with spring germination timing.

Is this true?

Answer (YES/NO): YES